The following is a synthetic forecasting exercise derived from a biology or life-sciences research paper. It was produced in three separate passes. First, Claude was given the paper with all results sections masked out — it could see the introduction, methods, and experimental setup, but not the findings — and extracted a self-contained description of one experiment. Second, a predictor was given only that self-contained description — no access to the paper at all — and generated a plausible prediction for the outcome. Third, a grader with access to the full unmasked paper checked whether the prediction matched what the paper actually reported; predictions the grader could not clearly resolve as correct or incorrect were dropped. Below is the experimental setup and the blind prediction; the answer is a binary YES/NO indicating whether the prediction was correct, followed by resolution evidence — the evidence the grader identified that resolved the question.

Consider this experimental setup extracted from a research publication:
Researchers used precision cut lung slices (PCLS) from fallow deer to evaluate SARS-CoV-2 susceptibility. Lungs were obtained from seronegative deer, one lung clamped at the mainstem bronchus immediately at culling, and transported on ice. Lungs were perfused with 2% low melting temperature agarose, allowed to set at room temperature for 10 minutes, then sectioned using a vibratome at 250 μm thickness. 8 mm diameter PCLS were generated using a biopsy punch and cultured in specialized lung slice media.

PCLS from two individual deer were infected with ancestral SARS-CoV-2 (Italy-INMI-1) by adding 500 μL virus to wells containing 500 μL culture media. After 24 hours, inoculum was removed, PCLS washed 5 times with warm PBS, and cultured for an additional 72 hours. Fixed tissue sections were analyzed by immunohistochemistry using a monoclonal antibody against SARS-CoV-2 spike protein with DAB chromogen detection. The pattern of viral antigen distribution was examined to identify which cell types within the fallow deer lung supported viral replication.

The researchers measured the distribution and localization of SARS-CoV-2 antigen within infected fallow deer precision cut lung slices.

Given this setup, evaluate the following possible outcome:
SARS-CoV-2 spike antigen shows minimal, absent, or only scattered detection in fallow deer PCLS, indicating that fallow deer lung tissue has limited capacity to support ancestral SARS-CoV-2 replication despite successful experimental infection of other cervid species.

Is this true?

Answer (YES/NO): YES